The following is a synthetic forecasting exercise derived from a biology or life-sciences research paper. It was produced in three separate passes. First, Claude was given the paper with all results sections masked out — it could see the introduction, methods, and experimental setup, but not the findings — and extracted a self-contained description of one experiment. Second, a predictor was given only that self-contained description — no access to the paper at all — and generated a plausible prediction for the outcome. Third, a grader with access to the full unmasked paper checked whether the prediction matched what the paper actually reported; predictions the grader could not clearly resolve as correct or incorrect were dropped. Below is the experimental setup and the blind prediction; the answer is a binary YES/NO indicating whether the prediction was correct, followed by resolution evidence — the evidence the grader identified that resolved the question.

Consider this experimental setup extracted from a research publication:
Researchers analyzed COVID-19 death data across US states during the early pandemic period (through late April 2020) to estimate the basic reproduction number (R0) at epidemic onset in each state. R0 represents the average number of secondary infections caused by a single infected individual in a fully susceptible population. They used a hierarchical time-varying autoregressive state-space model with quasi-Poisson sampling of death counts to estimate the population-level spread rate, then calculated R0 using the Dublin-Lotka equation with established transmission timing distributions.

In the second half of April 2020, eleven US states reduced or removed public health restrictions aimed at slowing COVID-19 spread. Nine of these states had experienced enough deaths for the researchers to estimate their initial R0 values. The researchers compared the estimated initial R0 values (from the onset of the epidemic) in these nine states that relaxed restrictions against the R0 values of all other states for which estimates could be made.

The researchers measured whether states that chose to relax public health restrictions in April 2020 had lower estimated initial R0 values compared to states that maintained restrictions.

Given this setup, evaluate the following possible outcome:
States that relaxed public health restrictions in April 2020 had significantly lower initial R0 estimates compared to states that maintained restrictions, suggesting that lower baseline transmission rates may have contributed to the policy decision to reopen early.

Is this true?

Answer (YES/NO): NO